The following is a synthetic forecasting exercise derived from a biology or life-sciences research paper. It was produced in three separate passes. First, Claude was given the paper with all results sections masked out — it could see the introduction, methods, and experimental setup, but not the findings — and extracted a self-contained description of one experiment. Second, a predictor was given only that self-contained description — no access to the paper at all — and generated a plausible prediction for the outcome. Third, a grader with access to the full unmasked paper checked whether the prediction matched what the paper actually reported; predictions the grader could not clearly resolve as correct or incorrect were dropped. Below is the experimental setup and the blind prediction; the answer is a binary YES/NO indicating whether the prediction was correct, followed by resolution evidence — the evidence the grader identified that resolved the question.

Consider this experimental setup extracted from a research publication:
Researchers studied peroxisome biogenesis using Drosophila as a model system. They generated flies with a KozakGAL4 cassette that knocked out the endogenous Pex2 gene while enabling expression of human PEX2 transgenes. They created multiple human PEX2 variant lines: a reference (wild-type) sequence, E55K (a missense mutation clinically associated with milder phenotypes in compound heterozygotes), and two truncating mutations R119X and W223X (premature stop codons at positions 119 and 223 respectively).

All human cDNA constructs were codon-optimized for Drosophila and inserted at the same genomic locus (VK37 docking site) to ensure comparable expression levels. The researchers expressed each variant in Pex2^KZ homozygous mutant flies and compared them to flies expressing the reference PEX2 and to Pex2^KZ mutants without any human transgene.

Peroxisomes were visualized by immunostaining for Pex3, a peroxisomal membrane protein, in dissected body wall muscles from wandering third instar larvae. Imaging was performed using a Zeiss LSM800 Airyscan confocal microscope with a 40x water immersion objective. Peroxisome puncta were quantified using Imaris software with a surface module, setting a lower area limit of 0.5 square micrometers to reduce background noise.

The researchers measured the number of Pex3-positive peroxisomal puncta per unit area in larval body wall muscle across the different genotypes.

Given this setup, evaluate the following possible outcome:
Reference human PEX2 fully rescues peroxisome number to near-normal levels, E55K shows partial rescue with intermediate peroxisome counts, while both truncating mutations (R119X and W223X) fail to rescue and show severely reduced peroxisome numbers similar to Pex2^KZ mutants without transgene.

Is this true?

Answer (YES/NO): NO